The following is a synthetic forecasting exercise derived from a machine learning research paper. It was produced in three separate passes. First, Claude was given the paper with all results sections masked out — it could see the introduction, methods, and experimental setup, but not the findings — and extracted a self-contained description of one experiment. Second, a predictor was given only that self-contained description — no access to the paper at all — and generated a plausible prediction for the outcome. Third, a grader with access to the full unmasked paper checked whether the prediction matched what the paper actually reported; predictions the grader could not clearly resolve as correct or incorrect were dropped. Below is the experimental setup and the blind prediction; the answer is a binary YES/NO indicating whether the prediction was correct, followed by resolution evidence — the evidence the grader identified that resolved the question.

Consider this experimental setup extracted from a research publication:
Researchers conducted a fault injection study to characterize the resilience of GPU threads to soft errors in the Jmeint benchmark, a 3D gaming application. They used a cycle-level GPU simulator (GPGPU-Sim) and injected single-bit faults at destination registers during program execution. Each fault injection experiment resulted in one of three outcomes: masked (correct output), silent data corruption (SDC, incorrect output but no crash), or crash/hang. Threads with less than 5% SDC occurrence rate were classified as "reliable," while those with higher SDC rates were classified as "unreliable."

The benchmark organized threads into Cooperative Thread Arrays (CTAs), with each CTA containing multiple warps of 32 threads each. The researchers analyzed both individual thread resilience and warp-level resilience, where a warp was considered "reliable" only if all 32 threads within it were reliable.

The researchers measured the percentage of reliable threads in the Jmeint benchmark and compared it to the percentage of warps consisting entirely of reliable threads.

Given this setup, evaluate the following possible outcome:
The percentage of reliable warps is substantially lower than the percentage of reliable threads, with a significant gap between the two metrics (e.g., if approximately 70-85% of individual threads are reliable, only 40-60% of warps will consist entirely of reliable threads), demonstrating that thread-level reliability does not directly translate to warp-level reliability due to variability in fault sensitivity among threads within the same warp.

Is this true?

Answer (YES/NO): YES